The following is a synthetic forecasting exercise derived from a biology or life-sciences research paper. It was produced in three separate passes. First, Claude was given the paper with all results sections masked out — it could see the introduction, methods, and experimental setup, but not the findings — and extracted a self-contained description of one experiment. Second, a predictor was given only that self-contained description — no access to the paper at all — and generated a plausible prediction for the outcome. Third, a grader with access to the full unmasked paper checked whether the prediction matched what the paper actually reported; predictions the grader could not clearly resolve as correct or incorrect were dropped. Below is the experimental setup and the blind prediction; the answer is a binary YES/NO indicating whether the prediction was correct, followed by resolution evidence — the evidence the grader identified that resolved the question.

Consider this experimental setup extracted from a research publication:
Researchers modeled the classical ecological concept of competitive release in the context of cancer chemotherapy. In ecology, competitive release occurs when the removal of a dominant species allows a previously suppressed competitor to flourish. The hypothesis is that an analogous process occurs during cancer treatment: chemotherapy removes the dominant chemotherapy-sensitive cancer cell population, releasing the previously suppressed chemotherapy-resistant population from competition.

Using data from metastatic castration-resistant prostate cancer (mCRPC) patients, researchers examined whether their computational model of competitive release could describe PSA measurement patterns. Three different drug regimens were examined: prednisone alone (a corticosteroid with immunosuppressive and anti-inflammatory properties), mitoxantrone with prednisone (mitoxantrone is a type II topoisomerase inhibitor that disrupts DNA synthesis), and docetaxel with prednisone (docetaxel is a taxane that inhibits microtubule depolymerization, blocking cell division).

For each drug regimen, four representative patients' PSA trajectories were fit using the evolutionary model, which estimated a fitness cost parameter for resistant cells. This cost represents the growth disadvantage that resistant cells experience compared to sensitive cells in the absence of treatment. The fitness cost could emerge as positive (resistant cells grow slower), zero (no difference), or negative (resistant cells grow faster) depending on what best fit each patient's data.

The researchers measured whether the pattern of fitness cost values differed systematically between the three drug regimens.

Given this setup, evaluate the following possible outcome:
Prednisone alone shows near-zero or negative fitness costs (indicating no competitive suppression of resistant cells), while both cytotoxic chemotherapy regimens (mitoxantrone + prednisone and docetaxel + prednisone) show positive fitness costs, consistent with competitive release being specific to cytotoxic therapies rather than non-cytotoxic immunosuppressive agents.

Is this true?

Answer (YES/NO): NO